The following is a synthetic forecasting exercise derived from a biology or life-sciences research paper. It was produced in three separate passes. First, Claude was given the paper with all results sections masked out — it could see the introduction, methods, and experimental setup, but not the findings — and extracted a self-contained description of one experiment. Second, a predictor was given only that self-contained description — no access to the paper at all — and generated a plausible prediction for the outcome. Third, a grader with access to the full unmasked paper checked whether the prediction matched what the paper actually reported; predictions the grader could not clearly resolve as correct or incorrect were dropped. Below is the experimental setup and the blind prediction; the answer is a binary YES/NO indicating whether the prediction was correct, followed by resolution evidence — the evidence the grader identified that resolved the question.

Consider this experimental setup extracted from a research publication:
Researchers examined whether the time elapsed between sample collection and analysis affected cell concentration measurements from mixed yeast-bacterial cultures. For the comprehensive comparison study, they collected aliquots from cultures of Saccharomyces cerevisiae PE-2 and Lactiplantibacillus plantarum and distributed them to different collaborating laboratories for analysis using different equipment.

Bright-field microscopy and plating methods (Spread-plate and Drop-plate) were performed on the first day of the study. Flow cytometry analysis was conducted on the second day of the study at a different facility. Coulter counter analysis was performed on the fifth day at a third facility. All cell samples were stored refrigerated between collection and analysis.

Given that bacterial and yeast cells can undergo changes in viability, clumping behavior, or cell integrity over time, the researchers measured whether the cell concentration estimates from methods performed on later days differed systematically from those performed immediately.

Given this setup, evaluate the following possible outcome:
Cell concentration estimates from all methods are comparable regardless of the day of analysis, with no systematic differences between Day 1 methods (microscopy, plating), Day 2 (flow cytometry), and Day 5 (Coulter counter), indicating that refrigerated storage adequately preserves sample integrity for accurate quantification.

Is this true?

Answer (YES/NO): NO